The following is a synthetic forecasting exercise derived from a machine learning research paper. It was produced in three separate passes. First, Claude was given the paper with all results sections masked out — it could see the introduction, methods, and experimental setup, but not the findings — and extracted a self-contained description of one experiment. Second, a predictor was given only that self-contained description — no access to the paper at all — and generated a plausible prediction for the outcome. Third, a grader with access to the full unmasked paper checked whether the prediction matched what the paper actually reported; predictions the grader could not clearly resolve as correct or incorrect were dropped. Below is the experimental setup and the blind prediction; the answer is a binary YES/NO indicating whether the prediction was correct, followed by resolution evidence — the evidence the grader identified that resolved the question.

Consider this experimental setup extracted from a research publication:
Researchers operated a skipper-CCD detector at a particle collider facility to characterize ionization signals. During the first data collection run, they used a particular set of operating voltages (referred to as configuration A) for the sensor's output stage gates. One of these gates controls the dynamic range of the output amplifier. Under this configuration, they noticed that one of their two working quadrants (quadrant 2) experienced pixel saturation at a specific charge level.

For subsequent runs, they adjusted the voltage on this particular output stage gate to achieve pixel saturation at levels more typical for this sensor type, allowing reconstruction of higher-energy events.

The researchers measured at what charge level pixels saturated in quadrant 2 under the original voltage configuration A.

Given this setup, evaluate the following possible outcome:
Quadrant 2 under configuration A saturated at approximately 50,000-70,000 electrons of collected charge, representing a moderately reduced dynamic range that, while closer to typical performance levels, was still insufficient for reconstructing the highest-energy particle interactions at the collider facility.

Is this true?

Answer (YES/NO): NO